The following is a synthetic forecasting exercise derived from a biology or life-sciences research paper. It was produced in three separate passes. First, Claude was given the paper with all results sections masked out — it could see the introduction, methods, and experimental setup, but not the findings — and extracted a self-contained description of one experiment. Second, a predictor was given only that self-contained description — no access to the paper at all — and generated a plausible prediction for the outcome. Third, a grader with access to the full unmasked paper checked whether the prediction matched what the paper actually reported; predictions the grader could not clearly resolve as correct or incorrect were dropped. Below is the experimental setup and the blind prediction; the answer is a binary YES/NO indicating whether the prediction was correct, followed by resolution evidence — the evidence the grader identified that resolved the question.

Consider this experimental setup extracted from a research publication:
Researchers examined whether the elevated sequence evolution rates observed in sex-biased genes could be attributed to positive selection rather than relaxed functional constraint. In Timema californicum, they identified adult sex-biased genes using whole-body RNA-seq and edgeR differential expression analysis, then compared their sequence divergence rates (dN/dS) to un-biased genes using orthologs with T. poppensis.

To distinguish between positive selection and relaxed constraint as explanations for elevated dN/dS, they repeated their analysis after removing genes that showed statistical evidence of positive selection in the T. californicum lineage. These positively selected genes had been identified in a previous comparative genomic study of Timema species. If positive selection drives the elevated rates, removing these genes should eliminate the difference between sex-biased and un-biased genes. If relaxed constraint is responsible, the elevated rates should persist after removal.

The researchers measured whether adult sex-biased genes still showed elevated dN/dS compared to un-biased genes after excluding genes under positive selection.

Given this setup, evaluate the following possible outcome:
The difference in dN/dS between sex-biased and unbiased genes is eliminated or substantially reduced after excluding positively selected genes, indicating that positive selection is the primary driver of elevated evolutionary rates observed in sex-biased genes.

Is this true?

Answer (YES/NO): NO